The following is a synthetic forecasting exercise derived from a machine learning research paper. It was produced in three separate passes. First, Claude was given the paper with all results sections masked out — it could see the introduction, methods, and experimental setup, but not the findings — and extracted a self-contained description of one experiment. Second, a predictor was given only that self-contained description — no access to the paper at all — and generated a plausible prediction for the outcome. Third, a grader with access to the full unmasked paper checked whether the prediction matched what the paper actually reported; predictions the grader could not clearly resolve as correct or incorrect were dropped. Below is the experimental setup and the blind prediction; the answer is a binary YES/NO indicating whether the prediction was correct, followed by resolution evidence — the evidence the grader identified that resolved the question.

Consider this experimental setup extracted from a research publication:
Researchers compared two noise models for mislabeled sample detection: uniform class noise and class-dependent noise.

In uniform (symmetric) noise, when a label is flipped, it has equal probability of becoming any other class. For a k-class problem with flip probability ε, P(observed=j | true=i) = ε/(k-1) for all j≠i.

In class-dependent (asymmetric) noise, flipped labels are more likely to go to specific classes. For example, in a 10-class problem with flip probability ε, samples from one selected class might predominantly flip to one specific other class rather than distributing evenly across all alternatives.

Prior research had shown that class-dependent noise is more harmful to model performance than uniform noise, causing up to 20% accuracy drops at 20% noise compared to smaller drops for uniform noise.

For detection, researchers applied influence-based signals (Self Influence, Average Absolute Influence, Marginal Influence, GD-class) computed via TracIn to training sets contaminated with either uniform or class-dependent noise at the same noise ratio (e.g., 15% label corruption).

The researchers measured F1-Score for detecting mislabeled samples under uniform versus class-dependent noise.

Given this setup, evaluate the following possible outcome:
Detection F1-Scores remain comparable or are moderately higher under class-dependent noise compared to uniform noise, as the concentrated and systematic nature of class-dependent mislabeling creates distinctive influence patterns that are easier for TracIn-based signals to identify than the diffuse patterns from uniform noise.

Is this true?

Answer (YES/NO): NO